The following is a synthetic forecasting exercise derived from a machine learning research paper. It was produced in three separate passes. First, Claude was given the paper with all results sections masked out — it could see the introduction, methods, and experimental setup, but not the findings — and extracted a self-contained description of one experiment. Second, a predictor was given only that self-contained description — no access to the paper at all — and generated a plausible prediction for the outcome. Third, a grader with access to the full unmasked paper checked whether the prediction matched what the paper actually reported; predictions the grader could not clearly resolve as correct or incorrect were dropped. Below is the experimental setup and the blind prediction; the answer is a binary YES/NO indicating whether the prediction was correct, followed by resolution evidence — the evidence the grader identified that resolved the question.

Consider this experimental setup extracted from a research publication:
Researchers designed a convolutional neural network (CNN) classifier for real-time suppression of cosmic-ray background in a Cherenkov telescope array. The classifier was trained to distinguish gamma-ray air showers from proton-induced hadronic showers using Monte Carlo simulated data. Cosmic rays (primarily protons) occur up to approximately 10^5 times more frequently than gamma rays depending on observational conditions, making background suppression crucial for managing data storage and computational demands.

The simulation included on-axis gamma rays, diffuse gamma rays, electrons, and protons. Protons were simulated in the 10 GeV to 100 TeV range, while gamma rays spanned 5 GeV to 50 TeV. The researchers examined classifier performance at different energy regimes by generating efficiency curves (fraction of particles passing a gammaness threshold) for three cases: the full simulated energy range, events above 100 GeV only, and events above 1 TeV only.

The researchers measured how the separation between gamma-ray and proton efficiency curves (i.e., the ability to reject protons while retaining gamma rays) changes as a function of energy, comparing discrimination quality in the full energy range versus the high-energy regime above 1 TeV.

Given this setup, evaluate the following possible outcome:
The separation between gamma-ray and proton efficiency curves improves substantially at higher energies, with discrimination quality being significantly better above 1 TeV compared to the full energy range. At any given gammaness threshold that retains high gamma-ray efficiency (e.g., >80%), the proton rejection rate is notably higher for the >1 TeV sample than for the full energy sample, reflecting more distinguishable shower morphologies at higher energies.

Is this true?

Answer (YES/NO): YES